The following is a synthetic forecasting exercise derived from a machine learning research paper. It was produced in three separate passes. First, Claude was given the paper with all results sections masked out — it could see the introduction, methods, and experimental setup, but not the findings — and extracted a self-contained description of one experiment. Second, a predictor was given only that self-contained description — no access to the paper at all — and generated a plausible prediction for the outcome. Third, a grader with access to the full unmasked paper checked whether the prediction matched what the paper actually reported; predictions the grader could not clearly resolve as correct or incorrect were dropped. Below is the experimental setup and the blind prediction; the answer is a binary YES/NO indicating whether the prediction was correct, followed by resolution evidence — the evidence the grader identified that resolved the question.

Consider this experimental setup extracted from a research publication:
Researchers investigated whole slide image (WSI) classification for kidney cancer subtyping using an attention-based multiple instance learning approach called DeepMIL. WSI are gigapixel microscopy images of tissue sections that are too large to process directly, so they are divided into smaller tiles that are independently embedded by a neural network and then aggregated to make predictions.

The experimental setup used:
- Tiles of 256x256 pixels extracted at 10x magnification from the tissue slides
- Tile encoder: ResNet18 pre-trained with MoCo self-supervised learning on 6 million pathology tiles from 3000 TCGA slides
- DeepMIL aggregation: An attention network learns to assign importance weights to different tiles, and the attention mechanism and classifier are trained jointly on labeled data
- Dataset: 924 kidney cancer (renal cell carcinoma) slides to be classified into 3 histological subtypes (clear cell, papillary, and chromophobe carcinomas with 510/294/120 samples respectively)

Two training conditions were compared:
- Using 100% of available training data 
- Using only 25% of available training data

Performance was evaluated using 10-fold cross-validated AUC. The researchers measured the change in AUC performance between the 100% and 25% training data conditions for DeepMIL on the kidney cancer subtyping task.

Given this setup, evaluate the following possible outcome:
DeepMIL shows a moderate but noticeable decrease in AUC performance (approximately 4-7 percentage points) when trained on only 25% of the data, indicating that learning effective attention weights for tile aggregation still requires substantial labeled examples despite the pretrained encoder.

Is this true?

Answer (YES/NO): NO